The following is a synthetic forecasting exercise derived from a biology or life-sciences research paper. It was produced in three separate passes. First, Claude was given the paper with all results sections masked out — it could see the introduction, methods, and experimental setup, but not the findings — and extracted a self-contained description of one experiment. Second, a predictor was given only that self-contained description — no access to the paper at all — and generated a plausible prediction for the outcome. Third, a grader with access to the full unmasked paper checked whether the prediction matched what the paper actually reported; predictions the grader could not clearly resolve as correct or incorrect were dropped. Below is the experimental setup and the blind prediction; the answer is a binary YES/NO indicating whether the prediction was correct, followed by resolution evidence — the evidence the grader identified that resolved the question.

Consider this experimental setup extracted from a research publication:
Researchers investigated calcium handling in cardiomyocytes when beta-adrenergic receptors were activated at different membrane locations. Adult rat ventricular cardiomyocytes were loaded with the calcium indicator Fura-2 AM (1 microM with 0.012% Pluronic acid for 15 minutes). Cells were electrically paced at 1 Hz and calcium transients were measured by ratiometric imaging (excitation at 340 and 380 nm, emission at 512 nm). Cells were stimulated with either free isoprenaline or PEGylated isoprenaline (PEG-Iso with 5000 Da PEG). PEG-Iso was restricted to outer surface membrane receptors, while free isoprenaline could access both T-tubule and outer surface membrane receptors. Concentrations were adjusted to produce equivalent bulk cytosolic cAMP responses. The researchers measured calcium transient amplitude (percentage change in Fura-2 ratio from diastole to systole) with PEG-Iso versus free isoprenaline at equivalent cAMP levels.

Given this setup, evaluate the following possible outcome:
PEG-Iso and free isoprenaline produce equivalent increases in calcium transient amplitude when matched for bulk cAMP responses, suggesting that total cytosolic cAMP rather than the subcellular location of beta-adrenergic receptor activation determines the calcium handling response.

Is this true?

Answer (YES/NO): YES